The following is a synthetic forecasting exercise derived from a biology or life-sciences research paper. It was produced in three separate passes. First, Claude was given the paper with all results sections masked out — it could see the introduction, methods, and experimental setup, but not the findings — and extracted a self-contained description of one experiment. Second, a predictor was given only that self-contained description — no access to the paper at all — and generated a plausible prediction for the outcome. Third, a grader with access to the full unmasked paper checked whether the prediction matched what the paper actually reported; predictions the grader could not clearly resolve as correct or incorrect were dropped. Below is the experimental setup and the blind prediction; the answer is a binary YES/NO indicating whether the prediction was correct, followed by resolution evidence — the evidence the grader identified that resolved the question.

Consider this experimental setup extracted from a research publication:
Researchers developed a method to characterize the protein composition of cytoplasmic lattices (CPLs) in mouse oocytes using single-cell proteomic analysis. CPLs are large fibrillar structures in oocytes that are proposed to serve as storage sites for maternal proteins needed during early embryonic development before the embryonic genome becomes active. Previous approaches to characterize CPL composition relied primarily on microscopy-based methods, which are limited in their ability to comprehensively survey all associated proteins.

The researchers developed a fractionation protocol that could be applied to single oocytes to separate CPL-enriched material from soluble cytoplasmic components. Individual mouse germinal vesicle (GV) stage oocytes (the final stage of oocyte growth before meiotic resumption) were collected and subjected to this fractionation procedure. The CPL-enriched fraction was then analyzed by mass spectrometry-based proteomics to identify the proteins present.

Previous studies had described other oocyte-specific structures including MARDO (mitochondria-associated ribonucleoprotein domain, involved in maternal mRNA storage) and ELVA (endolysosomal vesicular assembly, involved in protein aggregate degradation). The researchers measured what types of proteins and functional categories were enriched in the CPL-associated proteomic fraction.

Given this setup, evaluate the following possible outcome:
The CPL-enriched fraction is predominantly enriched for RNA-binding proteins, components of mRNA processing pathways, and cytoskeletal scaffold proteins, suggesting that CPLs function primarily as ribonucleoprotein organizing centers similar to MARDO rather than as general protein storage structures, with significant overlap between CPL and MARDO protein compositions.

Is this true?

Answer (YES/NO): NO